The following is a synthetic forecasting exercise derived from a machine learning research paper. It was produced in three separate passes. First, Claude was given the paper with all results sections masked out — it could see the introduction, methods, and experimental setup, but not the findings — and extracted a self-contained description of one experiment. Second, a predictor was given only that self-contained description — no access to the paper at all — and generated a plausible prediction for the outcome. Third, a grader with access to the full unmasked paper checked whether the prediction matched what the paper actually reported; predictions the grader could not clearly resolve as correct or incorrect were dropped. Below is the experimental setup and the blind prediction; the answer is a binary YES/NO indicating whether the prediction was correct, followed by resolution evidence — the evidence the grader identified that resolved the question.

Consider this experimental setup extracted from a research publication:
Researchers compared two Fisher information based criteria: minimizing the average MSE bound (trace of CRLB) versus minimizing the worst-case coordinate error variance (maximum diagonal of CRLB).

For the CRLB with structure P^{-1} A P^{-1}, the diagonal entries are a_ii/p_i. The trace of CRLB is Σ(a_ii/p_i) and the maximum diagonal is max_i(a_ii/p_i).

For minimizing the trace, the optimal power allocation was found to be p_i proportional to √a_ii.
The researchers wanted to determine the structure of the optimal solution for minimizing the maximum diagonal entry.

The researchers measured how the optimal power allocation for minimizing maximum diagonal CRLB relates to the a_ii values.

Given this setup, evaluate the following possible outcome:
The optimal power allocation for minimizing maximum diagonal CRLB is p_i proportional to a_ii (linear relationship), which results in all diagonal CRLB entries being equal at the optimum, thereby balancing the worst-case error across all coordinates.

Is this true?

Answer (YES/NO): YES